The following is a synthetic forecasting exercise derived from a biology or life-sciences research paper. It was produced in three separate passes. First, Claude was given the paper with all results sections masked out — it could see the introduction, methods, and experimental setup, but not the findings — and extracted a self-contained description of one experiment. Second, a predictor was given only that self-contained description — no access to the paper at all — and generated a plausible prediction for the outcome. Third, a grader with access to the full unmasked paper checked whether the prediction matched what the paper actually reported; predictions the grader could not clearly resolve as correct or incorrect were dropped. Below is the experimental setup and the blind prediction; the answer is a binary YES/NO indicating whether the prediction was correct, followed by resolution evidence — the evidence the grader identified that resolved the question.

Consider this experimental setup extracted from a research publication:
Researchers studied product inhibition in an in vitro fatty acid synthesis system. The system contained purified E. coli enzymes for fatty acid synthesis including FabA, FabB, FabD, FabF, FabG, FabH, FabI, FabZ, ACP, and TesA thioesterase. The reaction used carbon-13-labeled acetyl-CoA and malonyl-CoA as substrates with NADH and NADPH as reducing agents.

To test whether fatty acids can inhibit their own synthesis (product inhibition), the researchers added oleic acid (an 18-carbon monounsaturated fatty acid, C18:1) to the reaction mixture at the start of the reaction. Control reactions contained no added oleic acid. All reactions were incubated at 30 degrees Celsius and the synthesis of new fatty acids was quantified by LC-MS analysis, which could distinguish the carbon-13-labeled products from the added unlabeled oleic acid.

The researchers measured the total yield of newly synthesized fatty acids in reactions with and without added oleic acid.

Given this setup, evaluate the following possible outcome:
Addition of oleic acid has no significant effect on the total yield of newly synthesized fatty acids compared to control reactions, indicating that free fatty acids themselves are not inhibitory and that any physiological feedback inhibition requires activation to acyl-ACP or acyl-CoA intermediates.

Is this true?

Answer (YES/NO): NO